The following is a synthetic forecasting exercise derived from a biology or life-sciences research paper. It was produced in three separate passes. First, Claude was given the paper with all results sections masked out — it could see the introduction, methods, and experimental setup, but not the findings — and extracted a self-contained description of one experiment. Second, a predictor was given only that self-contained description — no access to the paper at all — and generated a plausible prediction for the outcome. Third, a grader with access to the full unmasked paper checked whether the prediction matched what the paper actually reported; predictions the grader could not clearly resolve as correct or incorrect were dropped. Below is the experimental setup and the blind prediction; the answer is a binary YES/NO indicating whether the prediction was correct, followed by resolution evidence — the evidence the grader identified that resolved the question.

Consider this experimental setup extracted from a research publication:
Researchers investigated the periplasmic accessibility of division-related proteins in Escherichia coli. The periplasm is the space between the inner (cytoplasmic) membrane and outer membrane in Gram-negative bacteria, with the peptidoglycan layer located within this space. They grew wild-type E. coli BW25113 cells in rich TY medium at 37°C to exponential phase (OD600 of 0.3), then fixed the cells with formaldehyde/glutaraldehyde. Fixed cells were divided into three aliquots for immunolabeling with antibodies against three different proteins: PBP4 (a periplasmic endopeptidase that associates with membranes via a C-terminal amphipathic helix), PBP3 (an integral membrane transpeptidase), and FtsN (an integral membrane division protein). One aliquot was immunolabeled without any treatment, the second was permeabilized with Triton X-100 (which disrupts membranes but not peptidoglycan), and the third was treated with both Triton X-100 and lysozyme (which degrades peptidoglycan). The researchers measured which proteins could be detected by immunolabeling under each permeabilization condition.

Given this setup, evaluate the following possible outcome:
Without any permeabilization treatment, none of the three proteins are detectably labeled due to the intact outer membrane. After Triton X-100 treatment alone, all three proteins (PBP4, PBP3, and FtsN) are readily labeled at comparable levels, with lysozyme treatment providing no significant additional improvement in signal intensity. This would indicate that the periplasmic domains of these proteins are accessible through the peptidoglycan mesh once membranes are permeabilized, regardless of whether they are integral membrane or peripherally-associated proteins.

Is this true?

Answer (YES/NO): NO